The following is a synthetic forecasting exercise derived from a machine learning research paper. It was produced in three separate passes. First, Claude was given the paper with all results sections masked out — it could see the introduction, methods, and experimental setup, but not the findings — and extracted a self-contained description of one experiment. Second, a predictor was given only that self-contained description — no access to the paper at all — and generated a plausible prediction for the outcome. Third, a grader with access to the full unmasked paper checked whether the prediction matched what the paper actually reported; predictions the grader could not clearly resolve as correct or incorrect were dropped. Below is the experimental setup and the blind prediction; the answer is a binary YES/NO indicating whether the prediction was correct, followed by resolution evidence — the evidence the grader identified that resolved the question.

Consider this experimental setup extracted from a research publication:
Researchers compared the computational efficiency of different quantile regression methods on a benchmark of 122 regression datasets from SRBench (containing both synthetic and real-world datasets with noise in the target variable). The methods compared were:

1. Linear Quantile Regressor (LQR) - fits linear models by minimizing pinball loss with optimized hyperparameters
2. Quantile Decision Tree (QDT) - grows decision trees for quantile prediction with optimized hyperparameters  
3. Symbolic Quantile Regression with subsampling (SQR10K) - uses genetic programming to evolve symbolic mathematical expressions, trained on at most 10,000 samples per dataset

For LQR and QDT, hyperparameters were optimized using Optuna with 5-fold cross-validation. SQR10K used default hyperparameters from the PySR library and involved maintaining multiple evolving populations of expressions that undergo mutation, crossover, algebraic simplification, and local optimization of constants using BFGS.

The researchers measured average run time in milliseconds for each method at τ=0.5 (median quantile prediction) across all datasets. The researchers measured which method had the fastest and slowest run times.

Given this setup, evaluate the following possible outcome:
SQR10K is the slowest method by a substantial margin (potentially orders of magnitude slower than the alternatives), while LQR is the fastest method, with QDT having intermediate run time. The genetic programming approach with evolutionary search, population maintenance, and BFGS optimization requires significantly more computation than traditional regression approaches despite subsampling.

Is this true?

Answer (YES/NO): NO